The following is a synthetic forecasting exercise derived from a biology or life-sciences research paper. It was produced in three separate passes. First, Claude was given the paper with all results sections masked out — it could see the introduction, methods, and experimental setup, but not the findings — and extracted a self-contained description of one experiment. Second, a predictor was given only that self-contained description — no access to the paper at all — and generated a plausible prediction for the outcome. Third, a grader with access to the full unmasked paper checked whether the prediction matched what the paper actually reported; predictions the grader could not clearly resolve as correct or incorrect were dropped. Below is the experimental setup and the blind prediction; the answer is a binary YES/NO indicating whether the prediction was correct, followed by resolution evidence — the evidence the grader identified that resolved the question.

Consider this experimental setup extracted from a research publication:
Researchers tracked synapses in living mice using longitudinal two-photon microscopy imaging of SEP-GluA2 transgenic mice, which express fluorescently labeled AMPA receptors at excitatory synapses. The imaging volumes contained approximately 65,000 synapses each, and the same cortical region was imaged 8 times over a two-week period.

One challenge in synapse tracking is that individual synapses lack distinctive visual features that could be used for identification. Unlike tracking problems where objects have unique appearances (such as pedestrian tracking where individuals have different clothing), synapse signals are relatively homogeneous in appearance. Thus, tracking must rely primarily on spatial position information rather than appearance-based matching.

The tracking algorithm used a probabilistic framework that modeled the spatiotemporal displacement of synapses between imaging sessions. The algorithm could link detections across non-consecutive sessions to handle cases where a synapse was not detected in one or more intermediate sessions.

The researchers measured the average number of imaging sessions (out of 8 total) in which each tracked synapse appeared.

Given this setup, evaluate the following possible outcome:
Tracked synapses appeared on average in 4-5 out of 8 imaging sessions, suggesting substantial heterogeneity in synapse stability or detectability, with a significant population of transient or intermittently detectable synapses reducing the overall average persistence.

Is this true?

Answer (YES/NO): NO